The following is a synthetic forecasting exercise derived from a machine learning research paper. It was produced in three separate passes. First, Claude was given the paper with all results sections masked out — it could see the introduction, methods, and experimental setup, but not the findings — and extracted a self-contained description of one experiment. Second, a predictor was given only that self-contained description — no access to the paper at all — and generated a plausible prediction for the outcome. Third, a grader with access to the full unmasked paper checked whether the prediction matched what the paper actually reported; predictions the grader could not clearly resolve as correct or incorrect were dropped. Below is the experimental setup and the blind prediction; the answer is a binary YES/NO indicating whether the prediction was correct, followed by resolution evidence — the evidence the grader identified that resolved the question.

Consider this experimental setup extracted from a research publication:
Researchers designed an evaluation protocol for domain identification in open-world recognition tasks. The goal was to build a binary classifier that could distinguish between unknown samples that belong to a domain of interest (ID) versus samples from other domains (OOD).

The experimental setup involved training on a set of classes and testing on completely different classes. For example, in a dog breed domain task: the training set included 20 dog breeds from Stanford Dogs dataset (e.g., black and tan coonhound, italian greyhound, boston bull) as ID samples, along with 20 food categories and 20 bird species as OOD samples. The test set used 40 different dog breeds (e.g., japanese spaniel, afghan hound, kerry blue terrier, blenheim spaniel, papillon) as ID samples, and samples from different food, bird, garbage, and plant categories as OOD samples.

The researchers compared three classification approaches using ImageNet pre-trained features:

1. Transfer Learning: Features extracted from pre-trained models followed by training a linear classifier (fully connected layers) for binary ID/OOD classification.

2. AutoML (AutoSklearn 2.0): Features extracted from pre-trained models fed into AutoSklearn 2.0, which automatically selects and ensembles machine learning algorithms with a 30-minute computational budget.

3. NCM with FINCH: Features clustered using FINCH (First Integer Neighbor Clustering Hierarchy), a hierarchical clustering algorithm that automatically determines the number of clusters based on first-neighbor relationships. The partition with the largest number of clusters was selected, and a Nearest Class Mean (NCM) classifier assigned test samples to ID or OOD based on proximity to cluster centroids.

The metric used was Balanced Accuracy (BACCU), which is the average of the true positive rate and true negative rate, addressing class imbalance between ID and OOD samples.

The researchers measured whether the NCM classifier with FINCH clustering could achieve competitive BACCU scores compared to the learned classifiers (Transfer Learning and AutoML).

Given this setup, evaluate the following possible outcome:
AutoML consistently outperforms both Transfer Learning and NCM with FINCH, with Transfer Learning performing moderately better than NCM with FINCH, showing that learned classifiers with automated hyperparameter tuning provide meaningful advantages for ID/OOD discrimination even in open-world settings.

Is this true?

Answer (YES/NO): NO